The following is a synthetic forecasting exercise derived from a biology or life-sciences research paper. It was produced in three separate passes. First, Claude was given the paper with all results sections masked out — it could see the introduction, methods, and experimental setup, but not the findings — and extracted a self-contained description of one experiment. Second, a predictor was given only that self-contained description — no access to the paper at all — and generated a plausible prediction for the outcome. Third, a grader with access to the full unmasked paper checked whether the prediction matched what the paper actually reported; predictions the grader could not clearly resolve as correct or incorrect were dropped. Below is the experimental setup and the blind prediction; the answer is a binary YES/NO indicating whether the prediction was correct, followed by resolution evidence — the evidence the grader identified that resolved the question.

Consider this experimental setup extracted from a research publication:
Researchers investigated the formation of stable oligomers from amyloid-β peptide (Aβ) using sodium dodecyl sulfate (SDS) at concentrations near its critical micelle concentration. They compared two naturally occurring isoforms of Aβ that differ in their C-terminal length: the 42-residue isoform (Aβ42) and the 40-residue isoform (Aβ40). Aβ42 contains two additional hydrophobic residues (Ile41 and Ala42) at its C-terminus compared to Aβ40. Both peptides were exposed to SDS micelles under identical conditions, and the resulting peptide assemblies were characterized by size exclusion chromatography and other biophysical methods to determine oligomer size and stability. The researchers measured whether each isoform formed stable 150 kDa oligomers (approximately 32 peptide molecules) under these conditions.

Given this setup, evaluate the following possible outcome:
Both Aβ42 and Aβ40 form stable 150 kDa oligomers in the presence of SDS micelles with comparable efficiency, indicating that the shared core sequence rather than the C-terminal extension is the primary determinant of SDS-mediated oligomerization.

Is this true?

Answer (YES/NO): NO